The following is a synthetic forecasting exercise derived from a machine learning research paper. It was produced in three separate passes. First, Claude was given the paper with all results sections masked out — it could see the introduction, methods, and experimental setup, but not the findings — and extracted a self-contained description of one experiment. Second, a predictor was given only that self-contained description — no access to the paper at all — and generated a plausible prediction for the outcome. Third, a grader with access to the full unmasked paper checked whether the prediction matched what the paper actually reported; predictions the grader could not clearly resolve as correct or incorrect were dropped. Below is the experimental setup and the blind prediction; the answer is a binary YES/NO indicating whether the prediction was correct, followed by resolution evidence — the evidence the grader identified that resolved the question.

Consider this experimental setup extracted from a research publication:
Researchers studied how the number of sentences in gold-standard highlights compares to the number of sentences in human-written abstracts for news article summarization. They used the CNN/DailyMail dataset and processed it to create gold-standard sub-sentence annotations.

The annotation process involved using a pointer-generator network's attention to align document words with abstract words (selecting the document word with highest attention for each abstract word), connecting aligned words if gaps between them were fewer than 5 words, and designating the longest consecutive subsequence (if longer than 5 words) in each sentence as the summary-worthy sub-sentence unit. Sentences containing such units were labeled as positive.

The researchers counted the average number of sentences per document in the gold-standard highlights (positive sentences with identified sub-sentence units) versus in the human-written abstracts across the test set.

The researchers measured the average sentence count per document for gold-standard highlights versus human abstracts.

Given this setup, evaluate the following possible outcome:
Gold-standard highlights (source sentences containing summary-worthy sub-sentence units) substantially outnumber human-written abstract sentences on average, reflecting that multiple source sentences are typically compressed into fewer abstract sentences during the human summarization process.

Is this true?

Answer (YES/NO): NO